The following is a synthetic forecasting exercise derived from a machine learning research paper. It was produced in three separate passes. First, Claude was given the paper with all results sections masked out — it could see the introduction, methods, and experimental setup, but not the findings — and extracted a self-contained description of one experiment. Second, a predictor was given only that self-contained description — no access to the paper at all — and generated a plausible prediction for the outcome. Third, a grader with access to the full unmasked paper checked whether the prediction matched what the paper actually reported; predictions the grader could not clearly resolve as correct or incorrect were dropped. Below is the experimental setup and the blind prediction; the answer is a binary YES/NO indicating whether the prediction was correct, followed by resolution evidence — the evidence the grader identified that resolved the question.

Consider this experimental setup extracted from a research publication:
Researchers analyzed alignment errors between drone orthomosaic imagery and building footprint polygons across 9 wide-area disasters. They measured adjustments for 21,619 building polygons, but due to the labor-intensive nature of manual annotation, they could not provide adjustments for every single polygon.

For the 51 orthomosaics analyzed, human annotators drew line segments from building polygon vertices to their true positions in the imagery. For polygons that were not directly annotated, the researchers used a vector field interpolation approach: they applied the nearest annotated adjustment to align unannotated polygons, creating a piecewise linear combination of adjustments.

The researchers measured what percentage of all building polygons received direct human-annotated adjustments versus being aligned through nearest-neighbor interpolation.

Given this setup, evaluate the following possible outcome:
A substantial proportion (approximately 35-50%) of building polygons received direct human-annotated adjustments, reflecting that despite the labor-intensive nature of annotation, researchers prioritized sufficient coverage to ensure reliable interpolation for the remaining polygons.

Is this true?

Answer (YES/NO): NO